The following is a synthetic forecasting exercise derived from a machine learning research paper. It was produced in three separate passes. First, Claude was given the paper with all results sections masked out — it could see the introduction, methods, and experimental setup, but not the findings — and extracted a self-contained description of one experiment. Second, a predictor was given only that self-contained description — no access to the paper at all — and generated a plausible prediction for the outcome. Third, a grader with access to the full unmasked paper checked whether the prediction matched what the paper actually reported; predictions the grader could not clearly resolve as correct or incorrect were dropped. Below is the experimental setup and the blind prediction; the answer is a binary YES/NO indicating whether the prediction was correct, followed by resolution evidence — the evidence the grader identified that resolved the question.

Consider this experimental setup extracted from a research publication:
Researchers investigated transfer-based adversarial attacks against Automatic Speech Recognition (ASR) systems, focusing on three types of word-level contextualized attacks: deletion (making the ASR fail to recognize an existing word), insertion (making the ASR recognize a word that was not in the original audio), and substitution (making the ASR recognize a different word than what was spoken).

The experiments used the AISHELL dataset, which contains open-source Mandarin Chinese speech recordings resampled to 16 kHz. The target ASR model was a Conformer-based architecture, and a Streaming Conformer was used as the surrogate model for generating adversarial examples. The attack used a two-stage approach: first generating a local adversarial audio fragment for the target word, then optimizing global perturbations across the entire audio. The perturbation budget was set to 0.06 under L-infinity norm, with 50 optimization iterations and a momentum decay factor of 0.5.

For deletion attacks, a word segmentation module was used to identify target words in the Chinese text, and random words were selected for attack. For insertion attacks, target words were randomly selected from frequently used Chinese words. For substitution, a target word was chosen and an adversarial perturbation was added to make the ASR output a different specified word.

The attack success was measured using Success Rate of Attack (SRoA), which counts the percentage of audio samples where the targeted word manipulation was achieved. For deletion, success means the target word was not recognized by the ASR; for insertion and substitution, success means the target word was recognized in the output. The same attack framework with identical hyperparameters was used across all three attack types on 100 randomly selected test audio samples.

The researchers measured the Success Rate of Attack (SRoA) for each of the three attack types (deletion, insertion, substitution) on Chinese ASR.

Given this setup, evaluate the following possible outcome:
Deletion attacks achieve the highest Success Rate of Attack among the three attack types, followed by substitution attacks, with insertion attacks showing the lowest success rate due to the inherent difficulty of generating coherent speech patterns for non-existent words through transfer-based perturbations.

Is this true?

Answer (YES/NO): NO